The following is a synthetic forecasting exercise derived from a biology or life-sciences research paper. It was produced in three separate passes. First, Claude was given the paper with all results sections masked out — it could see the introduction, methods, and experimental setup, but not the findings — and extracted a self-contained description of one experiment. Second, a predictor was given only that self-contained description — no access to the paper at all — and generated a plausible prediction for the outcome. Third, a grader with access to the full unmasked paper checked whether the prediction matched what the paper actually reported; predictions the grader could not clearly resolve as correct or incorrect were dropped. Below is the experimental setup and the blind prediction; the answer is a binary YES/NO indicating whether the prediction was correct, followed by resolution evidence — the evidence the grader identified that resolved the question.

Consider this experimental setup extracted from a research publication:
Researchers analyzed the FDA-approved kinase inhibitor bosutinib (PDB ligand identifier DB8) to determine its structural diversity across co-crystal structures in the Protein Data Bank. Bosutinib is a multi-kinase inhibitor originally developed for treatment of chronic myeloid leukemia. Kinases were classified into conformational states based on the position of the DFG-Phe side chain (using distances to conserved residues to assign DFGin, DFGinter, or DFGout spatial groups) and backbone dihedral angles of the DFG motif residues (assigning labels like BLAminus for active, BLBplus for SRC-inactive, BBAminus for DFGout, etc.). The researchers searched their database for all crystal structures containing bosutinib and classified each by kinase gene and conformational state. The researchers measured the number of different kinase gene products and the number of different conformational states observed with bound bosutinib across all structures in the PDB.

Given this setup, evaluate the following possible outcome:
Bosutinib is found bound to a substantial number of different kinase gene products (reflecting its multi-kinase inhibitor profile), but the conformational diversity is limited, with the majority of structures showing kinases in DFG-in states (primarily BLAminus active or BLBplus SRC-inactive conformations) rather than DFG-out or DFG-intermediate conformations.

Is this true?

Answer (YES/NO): NO